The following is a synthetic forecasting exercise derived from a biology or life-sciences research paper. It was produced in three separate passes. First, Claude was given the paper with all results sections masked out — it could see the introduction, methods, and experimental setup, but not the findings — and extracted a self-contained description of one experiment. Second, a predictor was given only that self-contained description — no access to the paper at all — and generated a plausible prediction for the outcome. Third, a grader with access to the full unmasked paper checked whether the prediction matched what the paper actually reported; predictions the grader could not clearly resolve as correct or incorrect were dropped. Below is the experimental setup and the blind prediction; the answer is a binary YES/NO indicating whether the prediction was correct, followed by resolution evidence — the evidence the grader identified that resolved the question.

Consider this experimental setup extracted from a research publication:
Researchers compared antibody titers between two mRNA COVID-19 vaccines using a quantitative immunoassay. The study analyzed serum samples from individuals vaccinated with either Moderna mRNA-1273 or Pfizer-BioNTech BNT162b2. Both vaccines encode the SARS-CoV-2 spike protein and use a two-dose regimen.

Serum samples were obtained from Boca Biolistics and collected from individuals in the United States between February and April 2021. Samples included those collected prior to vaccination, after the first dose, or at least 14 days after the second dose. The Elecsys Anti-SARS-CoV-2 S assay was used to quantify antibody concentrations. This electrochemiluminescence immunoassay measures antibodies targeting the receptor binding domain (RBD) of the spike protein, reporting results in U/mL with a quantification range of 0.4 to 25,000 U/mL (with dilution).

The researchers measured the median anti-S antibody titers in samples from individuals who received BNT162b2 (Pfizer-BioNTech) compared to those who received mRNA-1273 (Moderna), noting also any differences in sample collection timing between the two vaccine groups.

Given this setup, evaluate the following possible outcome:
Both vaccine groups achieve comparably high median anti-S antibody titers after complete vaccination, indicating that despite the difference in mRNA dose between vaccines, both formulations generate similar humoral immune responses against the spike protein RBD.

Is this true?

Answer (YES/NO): NO